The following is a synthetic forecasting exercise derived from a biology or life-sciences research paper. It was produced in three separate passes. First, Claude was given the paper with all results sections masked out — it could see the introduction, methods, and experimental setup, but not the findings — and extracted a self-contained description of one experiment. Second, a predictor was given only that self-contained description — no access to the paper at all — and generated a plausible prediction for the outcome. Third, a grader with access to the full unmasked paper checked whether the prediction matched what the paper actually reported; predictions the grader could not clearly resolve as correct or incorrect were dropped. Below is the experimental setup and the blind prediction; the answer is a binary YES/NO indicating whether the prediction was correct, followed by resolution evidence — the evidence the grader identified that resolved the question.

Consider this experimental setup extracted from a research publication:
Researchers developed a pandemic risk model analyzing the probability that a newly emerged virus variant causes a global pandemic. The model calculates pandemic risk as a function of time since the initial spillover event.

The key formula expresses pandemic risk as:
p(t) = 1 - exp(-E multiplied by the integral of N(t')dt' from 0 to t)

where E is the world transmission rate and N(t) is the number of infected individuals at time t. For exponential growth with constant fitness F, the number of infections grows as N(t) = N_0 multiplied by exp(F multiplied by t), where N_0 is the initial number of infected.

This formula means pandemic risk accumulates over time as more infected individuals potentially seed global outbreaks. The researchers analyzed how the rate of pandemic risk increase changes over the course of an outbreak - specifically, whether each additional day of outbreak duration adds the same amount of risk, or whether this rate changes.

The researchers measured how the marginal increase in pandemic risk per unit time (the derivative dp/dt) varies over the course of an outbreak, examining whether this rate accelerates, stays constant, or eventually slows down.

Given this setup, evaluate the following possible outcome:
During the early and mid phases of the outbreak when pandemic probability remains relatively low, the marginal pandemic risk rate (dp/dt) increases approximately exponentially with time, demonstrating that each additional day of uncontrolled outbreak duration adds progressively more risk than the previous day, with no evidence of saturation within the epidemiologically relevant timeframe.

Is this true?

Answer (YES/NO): NO